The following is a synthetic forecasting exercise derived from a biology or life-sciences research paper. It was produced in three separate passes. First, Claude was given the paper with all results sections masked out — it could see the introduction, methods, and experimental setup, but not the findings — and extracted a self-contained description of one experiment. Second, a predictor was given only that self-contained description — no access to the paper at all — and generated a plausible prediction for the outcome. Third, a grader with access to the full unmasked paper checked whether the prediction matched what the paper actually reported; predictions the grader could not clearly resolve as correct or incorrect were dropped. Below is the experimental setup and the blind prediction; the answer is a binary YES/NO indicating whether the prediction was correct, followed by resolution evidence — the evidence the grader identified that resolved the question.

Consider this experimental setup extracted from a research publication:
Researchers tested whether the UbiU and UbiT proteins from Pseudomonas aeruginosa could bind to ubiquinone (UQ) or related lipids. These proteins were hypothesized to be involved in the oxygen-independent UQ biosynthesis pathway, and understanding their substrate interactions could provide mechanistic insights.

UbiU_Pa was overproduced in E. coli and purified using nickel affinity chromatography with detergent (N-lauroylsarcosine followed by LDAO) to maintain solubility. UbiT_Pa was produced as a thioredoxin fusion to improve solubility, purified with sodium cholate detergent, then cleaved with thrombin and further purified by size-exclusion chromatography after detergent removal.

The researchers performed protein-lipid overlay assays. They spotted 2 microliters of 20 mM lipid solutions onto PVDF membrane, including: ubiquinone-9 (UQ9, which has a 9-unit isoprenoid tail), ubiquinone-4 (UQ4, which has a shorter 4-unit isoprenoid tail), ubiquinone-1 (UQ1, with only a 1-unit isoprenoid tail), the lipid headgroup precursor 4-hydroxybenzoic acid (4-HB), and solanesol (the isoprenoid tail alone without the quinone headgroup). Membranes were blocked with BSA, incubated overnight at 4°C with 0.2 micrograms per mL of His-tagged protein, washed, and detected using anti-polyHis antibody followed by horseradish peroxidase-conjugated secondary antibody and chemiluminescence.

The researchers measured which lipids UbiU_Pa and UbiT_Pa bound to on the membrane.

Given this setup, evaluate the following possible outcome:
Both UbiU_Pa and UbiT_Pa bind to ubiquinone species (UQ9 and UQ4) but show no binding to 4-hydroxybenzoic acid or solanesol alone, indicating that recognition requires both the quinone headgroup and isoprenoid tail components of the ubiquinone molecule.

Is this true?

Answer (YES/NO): NO